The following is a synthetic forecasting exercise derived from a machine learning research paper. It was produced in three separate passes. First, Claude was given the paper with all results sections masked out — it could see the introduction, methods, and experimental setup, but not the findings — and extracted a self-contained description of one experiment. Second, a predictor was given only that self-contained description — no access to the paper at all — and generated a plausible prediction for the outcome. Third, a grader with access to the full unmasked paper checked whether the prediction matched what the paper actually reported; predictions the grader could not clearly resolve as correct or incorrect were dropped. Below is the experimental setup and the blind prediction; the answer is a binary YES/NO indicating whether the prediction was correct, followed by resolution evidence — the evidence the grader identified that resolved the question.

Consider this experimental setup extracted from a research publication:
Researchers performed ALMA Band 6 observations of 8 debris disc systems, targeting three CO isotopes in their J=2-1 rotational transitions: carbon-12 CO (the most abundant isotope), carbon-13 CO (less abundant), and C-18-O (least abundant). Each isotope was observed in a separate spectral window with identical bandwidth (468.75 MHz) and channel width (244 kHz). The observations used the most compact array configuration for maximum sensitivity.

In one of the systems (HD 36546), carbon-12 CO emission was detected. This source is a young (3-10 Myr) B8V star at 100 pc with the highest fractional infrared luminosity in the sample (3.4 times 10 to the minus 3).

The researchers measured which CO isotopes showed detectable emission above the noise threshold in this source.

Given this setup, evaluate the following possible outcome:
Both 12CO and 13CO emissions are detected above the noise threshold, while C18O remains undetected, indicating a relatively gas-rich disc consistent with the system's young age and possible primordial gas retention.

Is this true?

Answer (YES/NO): YES